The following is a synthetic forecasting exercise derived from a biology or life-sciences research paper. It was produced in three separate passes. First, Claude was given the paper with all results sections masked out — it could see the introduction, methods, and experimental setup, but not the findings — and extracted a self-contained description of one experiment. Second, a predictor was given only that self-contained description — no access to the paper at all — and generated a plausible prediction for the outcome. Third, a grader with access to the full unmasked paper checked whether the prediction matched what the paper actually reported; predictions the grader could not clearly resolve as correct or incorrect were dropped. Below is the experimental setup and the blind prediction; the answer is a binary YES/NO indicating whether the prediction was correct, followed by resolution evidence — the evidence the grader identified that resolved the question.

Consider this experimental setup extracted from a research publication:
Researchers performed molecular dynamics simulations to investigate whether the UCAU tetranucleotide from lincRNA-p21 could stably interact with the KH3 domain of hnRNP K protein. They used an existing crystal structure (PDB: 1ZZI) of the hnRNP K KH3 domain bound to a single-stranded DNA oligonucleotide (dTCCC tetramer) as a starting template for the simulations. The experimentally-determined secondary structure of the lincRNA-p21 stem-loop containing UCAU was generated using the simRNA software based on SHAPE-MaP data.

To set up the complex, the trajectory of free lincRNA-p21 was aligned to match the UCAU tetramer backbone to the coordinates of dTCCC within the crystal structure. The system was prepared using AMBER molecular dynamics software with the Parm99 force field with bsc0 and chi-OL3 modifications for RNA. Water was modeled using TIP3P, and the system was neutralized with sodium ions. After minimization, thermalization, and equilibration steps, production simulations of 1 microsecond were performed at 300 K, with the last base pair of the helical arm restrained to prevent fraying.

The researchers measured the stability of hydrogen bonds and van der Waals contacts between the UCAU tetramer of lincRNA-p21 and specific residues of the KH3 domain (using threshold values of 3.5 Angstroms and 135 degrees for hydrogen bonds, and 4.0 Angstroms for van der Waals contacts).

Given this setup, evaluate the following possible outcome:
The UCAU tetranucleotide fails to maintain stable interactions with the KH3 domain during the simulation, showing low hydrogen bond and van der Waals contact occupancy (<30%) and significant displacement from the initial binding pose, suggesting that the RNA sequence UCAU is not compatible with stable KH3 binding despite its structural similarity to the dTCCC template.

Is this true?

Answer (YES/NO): NO